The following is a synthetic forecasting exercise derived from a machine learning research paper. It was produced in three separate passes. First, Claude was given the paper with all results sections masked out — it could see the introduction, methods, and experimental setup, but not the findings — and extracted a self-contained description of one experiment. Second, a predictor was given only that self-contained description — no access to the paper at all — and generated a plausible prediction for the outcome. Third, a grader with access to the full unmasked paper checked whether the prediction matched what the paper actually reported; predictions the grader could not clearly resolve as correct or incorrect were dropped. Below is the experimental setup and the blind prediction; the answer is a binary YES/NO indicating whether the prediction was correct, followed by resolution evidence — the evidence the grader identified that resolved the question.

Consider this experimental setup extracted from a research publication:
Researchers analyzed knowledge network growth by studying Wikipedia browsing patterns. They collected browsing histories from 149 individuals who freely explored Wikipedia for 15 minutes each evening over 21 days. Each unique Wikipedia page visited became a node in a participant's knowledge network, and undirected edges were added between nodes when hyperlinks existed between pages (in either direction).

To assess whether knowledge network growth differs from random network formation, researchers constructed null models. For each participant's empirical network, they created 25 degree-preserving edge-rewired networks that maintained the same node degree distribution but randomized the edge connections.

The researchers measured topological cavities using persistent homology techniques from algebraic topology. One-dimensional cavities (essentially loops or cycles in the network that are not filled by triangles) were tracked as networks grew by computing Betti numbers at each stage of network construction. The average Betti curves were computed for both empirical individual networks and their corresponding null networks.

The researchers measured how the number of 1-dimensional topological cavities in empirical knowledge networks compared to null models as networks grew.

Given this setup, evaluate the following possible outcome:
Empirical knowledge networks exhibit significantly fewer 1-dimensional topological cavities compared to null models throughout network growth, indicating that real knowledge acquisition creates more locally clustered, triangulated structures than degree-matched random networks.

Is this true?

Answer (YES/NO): YES